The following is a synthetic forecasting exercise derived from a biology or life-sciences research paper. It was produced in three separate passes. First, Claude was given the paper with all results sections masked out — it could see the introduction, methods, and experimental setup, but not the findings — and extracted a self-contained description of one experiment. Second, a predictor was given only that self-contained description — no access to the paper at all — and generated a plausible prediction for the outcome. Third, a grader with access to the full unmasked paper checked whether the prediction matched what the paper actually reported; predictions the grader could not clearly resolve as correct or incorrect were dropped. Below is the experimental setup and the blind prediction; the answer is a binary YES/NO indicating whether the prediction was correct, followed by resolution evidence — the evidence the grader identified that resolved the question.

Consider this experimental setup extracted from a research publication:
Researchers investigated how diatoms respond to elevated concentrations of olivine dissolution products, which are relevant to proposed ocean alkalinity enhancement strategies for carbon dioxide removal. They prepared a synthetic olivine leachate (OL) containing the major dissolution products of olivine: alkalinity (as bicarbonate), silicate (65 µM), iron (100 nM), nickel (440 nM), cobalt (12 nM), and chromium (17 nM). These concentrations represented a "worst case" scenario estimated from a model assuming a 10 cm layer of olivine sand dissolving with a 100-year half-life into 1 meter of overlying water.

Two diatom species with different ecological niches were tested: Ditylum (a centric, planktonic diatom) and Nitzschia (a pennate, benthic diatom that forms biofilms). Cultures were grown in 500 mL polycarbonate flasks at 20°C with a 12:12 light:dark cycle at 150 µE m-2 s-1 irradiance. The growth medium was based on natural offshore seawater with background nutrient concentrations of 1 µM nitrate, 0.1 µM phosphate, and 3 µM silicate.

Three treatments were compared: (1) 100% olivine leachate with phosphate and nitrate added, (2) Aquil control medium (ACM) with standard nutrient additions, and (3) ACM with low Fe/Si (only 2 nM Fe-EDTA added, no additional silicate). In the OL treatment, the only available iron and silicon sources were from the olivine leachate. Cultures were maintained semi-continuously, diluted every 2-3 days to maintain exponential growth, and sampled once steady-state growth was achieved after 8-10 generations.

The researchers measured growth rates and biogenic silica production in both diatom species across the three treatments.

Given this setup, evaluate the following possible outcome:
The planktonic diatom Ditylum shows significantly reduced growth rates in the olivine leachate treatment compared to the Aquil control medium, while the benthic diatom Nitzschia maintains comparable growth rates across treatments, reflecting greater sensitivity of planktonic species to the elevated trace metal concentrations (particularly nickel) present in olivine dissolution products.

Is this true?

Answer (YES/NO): NO